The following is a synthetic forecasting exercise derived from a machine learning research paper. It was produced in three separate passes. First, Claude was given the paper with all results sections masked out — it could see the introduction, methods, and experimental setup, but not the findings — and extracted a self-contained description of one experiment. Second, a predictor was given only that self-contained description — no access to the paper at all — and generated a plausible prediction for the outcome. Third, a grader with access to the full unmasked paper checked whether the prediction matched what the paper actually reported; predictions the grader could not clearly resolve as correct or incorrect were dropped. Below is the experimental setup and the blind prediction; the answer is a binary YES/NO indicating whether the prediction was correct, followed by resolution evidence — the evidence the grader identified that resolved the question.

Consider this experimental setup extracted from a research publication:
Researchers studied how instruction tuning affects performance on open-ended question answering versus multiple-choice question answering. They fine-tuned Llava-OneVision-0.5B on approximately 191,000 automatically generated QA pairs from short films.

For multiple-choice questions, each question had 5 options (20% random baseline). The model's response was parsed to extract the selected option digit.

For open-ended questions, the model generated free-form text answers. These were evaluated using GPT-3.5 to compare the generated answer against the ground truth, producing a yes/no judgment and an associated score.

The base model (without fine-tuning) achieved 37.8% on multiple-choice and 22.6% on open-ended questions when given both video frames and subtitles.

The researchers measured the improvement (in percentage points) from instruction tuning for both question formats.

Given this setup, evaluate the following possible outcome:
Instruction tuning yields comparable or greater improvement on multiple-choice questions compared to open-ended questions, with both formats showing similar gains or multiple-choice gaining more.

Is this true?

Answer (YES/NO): YES